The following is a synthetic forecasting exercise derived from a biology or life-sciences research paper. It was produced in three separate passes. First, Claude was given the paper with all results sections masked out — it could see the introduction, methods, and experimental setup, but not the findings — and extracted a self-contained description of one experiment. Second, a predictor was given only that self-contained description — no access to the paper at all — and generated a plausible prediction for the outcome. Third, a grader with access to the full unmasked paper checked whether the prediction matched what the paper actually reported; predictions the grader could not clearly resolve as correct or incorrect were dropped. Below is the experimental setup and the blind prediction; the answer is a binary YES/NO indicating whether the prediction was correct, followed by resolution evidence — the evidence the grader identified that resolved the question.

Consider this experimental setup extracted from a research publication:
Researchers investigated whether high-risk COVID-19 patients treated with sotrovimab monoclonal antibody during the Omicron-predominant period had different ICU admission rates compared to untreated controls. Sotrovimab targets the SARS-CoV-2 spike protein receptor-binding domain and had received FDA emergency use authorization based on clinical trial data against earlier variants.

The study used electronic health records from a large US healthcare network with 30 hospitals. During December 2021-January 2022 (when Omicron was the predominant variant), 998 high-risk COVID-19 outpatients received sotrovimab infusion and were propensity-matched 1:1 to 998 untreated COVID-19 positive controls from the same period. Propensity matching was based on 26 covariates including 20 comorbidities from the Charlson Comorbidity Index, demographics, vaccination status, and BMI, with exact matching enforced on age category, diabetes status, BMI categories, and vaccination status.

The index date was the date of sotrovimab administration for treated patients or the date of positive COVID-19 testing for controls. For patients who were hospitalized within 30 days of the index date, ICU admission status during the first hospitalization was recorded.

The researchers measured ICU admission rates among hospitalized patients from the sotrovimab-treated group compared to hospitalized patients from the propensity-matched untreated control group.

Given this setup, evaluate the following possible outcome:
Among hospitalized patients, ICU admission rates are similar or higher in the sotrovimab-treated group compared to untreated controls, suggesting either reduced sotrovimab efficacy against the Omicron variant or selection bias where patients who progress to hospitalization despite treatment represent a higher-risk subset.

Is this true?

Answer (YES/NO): YES